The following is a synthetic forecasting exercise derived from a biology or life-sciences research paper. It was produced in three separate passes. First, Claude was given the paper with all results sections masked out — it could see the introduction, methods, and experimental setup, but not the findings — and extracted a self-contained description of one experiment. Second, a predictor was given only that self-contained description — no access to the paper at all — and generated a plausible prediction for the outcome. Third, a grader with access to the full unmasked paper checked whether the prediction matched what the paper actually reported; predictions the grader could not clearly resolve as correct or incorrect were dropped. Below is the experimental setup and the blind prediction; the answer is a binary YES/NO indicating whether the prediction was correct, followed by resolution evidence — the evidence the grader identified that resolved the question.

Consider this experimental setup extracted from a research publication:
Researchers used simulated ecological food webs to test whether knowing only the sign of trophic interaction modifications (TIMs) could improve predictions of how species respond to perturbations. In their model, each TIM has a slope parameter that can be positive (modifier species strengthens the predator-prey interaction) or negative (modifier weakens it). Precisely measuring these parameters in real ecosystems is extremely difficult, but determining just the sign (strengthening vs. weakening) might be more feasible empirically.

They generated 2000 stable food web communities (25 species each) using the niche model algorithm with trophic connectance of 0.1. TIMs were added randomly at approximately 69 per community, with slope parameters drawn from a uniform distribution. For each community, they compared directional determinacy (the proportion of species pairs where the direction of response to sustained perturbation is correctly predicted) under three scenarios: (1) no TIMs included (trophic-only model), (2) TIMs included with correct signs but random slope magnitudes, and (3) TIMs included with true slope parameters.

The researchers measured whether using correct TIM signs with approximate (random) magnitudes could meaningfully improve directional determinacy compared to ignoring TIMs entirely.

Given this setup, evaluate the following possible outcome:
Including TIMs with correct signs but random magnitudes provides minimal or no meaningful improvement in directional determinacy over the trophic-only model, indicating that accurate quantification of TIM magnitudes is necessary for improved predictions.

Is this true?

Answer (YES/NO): NO